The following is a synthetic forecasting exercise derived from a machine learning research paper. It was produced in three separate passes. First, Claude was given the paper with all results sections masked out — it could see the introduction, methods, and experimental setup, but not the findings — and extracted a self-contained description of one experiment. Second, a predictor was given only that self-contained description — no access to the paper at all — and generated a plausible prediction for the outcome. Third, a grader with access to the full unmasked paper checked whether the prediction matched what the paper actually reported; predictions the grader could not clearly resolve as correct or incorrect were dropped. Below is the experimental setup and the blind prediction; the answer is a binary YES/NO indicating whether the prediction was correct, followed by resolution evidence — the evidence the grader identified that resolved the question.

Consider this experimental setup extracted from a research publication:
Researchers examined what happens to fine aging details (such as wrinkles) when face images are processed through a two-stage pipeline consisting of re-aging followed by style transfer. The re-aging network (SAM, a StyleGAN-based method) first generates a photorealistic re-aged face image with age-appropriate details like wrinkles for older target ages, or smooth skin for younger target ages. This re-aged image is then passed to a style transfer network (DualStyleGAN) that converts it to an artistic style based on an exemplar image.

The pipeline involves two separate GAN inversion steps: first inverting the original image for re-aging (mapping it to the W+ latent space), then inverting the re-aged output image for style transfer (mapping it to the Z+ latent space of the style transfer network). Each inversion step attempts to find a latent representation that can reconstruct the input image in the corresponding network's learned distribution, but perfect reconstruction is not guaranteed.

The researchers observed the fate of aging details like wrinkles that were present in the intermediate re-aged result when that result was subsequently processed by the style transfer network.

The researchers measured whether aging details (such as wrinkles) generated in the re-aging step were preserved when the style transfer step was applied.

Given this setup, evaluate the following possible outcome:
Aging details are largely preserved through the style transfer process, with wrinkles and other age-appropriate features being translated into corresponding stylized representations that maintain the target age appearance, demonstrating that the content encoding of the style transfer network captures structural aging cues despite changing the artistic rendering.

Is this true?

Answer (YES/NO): NO